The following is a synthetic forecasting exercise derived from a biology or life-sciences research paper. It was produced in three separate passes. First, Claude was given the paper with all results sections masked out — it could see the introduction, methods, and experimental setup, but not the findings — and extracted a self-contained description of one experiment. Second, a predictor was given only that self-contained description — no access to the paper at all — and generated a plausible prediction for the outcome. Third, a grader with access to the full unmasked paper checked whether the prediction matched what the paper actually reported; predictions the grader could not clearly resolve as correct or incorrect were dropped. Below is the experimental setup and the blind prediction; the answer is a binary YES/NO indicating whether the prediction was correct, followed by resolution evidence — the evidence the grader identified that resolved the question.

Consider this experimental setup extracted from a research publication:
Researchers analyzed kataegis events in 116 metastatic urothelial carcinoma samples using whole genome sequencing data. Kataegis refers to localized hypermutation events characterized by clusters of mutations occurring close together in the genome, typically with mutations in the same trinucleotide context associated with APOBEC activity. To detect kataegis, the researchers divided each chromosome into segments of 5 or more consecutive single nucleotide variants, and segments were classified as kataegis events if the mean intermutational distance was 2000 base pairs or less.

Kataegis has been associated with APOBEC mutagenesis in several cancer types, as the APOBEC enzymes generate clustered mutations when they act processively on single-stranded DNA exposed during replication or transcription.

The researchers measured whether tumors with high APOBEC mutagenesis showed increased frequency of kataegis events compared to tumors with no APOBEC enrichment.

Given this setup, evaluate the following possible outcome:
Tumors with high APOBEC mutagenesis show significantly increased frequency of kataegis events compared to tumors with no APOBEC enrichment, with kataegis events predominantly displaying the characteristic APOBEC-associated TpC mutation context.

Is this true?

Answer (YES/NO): NO